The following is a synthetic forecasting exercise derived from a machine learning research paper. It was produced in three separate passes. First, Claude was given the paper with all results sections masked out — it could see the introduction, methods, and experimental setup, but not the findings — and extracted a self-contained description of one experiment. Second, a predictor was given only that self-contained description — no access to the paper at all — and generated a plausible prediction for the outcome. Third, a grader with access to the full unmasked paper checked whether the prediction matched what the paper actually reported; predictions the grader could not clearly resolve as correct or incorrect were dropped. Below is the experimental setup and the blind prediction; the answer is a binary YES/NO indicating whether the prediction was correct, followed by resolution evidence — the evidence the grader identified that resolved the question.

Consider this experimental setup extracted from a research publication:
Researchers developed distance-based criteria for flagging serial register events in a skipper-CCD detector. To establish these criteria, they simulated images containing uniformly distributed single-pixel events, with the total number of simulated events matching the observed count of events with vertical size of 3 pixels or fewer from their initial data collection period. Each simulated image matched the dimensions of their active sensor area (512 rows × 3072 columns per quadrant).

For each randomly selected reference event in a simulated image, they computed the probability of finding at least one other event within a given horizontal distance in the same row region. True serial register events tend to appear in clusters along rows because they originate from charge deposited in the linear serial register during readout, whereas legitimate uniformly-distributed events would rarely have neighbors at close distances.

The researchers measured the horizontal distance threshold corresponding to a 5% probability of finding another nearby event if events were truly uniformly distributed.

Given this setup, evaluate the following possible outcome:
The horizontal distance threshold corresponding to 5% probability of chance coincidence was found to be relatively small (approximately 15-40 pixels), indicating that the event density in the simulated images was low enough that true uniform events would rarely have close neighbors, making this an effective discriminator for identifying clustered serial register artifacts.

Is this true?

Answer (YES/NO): YES